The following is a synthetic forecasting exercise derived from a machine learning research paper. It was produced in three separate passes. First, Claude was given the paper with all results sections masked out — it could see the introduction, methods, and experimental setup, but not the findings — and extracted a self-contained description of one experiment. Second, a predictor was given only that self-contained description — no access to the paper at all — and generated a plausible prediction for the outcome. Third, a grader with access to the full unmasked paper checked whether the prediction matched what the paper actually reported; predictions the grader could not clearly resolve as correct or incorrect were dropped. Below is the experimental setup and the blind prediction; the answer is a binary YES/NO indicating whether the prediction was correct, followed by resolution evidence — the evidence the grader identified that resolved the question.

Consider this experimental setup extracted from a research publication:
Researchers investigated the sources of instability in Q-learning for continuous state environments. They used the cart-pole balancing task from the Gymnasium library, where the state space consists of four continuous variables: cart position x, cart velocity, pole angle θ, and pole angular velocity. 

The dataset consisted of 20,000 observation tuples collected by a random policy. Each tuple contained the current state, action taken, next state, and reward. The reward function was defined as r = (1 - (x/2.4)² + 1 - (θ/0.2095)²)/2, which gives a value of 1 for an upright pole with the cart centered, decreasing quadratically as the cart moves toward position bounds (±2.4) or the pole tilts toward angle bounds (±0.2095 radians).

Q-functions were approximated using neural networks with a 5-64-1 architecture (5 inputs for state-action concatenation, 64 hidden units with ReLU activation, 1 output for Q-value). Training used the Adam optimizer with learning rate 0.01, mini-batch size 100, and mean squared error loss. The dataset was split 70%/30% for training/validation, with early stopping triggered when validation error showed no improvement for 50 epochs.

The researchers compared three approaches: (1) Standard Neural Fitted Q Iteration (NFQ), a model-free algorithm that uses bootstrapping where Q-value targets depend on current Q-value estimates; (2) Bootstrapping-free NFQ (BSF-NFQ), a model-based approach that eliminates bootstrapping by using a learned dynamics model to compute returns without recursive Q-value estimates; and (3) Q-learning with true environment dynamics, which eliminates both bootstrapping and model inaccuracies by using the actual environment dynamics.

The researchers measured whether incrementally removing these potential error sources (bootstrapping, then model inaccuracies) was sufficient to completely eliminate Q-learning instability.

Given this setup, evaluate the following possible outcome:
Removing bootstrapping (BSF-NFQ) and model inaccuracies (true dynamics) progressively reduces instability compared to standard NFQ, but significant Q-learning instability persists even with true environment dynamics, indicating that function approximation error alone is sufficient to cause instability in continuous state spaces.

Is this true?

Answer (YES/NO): YES